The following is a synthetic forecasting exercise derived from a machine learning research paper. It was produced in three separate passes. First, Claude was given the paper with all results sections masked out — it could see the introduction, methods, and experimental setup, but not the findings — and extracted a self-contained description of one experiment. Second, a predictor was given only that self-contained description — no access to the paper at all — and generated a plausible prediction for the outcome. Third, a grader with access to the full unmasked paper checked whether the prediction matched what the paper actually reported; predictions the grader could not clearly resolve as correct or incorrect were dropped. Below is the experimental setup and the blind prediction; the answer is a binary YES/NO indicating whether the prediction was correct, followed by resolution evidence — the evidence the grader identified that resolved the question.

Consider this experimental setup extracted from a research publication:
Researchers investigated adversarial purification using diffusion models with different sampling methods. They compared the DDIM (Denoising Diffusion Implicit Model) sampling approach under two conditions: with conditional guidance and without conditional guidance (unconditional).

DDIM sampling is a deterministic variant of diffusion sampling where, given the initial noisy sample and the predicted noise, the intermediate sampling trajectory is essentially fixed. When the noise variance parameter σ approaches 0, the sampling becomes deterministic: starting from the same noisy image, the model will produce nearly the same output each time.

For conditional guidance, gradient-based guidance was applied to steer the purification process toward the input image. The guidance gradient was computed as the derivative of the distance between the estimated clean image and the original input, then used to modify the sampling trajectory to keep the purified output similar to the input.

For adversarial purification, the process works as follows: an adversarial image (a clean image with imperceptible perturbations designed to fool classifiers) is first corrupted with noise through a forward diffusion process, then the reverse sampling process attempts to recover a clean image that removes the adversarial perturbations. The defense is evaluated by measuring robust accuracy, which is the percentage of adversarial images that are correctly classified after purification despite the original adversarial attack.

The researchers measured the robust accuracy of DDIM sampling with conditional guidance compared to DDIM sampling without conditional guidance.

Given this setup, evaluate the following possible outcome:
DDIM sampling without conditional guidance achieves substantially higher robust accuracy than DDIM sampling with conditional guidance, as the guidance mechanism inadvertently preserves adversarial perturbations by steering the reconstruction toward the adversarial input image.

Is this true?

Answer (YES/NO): YES